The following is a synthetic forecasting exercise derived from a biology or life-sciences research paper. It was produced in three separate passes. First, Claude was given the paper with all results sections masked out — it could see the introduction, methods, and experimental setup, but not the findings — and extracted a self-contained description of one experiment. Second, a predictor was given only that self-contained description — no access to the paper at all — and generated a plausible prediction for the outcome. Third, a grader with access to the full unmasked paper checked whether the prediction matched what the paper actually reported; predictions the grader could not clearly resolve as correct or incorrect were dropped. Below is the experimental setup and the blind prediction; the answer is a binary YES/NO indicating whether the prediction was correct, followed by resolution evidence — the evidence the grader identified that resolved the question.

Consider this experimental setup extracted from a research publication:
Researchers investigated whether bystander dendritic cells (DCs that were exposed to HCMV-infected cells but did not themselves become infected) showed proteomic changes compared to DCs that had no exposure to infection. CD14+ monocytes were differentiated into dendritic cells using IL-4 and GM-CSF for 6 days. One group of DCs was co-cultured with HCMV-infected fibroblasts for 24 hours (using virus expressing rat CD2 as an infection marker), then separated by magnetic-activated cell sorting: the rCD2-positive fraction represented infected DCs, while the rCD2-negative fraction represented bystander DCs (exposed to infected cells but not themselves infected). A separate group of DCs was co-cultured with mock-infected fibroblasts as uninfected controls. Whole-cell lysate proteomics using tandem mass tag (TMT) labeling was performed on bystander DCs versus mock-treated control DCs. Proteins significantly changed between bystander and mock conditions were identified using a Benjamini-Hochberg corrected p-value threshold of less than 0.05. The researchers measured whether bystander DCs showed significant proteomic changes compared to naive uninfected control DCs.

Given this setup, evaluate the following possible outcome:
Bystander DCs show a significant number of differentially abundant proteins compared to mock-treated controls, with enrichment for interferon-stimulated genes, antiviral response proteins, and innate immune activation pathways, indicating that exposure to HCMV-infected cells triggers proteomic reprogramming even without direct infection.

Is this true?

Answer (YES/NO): YES